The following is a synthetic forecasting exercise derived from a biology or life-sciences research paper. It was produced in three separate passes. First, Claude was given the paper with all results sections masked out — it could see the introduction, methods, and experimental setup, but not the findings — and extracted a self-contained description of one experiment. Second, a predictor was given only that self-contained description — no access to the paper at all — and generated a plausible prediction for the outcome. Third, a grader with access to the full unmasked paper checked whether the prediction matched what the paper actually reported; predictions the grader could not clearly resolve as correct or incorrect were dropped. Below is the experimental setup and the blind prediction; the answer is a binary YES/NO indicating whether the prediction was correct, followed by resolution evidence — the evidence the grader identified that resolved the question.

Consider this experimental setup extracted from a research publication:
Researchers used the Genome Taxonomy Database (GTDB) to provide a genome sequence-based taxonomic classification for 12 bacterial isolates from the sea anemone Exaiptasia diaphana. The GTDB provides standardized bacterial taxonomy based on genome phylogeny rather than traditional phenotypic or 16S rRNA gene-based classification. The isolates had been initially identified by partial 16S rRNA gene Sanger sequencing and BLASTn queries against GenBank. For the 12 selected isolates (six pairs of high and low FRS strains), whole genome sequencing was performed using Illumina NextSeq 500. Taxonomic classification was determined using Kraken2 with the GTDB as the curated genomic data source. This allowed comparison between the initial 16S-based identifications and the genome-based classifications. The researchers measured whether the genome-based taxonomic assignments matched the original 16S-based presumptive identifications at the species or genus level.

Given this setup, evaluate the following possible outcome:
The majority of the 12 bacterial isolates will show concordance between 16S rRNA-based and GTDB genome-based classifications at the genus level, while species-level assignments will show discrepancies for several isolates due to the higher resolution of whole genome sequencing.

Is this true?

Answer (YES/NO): NO